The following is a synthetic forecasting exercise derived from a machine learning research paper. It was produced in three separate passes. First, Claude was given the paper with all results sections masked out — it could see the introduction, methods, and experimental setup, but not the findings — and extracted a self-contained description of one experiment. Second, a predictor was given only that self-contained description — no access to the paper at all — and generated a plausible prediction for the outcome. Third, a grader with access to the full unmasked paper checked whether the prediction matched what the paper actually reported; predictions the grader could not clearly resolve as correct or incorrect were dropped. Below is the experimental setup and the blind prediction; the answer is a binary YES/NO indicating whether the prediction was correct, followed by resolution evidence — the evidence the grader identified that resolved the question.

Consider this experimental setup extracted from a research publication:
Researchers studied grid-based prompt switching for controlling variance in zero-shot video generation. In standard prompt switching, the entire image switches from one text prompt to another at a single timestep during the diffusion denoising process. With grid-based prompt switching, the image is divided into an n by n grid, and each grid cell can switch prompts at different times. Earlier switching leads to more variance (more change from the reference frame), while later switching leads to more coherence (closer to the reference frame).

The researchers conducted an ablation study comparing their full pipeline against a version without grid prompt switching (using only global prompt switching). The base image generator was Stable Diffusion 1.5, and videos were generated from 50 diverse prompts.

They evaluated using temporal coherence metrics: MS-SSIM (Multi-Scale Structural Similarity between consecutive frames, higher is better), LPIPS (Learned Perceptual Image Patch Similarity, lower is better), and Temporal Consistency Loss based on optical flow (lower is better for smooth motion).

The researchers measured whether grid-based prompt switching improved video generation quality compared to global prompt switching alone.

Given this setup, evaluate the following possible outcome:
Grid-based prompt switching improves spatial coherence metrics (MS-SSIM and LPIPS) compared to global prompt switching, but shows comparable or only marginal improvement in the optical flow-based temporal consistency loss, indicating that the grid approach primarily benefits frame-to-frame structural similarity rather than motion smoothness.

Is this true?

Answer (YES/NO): NO